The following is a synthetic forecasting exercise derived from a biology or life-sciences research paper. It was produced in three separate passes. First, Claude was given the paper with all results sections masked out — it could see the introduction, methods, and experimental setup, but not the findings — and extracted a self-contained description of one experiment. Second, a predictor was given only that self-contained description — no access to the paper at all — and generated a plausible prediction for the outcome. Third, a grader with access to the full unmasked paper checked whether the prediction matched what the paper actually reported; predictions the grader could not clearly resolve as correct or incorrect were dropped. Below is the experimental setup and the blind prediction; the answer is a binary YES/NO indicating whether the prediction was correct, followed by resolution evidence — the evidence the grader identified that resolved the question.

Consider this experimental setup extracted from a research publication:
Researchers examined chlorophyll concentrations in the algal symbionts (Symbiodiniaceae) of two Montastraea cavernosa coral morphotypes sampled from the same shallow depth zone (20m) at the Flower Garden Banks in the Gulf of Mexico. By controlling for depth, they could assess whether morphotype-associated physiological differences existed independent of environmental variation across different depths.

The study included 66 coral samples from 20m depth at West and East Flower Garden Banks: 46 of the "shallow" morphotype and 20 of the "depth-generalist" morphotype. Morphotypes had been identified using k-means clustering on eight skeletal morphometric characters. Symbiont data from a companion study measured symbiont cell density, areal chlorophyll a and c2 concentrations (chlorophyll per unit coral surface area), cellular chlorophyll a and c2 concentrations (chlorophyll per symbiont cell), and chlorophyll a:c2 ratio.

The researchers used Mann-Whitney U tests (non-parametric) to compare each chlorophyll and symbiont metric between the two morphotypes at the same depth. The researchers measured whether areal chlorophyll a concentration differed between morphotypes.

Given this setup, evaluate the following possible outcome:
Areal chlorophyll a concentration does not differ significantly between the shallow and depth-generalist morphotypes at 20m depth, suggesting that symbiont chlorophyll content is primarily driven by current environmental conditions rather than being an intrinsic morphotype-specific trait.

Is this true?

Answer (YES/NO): NO